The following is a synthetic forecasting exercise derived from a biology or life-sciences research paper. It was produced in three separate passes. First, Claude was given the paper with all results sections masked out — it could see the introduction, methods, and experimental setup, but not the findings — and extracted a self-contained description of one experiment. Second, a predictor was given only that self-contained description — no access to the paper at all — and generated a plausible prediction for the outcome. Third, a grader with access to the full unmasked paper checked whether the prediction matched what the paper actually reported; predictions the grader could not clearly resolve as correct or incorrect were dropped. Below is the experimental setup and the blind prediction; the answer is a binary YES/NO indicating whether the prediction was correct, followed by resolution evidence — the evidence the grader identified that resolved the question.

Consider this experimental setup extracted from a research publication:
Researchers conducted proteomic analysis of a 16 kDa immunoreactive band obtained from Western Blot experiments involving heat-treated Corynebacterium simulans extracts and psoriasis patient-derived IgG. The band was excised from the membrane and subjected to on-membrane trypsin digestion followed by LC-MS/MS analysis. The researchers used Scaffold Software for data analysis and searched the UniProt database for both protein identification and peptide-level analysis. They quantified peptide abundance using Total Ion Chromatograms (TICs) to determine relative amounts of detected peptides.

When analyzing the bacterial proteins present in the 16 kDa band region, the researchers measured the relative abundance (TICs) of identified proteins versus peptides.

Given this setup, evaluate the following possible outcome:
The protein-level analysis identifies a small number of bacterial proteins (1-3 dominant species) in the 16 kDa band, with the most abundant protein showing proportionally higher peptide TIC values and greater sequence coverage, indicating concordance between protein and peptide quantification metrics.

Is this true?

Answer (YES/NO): NO